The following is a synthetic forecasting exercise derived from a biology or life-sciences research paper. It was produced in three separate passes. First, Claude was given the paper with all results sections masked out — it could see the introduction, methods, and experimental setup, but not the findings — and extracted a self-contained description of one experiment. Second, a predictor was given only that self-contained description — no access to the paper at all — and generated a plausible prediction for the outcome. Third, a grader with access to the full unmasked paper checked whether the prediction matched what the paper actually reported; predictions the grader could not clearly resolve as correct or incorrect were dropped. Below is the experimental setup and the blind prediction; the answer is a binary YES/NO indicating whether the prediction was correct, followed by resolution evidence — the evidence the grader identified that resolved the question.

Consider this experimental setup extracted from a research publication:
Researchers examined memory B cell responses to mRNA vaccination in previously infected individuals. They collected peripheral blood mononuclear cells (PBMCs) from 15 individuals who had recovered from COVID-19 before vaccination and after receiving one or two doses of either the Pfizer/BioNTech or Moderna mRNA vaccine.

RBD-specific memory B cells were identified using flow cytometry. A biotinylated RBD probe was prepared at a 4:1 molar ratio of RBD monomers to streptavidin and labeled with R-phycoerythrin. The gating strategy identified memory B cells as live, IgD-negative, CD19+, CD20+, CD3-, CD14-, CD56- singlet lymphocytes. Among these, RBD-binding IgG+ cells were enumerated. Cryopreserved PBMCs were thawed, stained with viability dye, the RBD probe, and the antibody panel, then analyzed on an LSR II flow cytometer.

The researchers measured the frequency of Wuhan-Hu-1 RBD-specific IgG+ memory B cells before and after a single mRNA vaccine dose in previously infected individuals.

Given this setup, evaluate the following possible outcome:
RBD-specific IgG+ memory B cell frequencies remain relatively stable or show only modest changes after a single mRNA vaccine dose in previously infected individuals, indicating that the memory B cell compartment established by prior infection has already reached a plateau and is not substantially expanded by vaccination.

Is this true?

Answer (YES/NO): NO